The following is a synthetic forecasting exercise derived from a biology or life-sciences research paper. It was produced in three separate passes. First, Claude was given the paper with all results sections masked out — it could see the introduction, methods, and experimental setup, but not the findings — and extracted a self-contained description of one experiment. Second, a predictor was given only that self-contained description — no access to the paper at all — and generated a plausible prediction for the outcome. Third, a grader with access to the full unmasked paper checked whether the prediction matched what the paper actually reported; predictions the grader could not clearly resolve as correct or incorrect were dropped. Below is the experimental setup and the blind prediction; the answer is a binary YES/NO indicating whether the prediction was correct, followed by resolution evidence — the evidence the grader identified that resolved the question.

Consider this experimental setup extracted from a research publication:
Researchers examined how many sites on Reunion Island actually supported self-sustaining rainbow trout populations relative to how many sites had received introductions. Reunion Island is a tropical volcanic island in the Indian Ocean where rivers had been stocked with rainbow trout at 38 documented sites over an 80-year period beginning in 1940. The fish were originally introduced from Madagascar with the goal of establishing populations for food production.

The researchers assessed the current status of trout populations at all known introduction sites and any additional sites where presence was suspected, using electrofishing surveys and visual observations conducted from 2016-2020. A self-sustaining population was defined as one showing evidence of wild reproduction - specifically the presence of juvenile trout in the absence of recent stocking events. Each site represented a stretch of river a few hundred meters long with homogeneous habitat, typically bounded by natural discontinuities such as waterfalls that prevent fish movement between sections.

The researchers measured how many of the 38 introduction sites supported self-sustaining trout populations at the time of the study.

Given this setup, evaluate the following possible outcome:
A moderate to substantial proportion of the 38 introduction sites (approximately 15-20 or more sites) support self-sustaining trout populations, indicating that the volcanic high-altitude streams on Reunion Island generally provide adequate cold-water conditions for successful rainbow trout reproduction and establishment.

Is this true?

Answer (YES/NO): NO